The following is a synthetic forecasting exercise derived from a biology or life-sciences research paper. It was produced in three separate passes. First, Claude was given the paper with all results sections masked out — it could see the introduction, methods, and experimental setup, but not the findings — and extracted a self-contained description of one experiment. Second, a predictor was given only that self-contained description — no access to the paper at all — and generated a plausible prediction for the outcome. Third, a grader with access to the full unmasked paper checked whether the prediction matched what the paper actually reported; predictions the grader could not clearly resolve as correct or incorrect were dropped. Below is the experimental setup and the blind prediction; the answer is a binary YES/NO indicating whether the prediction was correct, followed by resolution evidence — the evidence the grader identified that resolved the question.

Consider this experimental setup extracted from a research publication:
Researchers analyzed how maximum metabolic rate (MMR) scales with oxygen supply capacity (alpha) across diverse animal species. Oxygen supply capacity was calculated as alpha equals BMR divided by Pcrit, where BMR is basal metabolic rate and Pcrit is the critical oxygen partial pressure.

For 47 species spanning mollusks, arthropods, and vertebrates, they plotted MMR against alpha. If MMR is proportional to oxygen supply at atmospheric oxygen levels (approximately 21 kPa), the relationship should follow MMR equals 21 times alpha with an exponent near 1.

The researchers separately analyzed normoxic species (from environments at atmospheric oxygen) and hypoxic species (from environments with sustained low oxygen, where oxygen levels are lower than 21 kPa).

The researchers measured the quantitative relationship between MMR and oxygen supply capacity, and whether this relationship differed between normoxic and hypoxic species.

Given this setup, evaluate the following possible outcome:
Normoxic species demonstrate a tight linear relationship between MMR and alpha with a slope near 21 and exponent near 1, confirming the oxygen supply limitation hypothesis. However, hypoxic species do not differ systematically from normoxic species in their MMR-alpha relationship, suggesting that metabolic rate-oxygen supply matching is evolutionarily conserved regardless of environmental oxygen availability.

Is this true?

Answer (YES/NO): NO